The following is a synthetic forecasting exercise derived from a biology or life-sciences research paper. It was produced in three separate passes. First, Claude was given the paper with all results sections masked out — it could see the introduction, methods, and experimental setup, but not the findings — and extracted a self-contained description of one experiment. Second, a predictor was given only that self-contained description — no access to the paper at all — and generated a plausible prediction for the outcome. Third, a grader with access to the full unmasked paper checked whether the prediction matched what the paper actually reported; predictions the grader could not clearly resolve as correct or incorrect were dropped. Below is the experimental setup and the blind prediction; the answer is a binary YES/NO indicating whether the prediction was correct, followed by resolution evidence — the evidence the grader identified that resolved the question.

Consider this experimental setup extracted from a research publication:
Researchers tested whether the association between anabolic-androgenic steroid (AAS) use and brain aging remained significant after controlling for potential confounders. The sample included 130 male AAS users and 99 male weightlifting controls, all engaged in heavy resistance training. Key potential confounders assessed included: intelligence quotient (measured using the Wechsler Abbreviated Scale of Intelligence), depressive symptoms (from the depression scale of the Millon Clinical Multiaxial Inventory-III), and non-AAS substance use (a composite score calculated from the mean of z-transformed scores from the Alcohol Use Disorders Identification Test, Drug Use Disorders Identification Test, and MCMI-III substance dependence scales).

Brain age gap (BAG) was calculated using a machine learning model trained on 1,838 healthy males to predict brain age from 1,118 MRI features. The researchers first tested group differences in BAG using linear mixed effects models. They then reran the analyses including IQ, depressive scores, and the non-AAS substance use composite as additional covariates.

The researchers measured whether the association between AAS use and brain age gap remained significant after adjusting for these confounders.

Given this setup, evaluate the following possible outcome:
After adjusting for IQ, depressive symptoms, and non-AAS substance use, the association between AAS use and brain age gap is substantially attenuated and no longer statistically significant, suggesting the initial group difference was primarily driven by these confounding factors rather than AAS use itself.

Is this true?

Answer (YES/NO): NO